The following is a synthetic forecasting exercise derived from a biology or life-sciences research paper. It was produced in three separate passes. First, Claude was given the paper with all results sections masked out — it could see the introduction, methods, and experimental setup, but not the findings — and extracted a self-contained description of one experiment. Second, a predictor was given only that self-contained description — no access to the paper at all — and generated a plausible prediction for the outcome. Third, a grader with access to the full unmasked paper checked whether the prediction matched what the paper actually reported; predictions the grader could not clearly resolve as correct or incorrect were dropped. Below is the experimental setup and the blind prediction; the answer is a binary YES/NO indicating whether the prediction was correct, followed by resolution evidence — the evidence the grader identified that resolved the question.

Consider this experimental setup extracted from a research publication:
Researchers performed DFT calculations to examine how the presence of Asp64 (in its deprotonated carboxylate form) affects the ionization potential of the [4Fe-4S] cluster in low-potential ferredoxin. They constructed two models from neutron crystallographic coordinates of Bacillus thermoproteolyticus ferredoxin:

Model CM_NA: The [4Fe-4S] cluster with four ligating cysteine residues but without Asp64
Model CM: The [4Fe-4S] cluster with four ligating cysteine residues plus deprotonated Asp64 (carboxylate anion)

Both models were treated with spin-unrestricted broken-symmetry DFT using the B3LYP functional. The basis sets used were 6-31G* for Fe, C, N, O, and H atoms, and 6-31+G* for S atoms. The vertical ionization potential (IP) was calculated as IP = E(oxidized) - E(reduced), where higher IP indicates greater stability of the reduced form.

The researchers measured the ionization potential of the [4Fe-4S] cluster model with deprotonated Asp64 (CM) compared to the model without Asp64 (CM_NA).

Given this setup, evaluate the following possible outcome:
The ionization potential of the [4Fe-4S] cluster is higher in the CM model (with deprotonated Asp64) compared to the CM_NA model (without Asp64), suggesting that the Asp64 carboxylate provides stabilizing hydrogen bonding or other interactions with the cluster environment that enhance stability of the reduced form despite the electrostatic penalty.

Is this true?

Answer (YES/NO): NO